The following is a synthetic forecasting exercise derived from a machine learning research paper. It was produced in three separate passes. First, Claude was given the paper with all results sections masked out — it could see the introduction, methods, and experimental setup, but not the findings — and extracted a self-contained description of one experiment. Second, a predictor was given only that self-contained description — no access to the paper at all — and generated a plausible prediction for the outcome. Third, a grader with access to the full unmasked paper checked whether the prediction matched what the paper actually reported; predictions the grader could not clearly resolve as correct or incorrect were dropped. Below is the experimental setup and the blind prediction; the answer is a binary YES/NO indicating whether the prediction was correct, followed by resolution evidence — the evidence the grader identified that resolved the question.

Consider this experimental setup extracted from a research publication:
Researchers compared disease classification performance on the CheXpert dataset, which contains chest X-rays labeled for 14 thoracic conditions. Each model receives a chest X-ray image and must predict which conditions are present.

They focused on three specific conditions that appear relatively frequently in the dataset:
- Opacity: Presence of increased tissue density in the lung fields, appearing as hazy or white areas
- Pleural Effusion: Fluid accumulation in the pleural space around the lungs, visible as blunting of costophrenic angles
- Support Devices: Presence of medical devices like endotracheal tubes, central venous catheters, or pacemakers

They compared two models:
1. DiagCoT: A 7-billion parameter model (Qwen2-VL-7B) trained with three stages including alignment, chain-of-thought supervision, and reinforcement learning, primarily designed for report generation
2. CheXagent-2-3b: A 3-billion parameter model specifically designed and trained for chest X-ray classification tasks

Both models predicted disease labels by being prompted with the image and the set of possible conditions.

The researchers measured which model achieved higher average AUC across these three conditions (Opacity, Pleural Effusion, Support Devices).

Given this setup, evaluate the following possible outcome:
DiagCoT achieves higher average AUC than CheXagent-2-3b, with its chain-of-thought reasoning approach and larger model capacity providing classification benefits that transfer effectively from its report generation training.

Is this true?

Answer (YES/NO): NO